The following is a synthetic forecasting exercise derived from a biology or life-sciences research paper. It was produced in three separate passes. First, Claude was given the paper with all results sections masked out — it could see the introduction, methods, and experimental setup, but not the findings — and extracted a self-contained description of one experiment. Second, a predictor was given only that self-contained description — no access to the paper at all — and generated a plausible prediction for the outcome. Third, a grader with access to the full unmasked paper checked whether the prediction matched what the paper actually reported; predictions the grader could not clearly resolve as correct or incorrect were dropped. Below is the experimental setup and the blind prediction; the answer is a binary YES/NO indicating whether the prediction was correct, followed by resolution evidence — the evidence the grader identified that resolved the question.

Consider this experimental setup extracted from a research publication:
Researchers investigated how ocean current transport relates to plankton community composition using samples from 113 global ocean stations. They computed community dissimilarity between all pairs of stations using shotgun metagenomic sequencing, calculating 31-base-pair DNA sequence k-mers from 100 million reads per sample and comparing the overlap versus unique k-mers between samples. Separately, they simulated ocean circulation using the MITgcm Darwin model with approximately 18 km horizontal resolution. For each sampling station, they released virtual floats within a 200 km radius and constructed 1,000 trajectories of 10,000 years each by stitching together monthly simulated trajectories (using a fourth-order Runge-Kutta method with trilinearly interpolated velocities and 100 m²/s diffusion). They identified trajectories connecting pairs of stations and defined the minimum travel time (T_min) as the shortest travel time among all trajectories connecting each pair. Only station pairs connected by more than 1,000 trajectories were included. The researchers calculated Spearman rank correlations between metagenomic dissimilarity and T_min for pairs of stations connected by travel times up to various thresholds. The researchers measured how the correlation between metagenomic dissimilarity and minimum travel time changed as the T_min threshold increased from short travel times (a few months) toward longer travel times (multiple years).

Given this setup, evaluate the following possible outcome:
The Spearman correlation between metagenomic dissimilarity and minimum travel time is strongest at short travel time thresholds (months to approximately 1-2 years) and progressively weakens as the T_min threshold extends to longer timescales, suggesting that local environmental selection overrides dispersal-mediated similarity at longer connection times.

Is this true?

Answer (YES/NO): YES